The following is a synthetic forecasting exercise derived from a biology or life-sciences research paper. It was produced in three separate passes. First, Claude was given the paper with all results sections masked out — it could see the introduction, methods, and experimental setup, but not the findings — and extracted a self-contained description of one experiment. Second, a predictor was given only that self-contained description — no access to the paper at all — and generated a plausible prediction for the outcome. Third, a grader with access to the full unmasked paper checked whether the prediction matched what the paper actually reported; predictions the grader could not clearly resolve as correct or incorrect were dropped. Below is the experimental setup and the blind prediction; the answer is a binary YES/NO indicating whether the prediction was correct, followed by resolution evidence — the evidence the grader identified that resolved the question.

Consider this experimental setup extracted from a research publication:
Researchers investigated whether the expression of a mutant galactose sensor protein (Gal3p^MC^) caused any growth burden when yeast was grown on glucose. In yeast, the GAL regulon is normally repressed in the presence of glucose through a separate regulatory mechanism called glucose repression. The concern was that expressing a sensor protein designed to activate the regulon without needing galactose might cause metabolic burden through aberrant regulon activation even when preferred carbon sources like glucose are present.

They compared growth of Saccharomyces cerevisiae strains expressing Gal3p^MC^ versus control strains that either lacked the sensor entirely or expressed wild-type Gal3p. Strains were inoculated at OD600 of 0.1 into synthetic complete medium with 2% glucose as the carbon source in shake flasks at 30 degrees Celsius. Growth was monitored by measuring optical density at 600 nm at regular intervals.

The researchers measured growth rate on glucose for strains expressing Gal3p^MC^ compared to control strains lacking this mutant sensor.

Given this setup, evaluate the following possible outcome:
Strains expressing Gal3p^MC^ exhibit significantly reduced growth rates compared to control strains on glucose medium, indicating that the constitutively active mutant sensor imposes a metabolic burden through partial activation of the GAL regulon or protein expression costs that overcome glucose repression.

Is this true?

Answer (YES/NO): NO